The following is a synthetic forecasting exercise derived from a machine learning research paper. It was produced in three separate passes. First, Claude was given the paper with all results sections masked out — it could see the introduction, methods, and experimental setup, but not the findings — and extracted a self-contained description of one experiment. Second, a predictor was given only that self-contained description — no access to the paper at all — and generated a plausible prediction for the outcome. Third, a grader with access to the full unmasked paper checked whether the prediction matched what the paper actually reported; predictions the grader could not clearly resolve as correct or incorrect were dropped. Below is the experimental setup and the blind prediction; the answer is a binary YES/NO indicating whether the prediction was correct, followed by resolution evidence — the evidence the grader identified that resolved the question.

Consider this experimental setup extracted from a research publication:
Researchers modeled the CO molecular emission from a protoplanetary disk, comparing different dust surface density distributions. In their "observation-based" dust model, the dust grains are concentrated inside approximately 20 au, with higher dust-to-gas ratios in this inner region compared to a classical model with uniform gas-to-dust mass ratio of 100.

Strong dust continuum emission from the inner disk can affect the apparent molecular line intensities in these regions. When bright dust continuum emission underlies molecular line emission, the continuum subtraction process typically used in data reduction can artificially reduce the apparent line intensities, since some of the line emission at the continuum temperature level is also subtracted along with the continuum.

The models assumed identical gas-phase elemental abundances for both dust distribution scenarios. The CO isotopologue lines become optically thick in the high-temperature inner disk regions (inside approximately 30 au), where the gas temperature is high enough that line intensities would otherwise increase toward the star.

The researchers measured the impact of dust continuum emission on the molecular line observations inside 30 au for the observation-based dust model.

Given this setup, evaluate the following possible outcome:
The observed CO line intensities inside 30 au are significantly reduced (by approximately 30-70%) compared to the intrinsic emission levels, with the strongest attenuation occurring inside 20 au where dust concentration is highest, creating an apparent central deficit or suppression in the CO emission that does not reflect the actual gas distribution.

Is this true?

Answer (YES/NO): NO